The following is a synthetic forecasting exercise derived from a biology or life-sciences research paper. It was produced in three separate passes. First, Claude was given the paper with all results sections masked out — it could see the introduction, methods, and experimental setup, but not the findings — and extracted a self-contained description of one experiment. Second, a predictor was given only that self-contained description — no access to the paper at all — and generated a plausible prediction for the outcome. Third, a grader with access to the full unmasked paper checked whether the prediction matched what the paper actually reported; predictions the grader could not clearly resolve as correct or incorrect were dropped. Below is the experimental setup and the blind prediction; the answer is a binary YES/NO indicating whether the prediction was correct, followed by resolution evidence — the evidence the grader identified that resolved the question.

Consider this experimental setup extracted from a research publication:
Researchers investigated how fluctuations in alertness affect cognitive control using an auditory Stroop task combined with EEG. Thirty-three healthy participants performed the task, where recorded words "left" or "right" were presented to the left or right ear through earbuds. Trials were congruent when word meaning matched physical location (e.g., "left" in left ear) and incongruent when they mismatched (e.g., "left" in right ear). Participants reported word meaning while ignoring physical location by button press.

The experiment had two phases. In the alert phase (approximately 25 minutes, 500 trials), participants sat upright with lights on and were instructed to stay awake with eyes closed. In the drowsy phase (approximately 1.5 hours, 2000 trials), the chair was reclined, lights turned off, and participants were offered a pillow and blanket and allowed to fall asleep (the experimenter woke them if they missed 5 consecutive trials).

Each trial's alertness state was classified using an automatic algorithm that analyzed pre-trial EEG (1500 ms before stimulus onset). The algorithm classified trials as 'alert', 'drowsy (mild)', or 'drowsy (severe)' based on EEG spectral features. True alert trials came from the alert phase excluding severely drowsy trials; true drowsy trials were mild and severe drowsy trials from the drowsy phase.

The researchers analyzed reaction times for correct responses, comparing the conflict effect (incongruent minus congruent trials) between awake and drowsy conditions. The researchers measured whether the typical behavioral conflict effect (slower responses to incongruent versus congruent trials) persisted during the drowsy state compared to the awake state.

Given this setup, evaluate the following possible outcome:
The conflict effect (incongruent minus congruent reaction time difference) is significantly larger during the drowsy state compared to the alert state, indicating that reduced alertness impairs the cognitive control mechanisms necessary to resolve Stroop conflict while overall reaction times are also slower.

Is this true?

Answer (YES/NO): NO